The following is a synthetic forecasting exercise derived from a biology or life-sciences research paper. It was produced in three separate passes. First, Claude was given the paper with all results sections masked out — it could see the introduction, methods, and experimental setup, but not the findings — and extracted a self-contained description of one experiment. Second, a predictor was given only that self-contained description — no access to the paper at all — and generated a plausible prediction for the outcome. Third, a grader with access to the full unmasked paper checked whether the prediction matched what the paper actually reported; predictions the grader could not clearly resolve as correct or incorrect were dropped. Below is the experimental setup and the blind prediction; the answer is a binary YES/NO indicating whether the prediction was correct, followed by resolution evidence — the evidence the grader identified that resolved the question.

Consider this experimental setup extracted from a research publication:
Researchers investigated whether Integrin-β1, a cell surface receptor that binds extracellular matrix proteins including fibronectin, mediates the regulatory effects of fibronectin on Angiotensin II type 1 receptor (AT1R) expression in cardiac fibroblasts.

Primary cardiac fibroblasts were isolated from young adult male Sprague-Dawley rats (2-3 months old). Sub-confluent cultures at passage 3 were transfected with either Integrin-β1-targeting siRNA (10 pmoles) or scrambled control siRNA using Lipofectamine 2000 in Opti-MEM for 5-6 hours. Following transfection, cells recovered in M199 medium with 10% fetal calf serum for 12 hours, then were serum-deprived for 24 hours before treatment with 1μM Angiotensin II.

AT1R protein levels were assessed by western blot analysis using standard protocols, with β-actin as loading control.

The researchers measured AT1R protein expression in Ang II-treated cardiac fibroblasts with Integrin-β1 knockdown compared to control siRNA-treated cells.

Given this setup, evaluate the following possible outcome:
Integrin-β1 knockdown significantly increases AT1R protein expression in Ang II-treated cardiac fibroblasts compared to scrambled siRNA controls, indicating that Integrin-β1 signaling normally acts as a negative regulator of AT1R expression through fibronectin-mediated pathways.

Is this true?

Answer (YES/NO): NO